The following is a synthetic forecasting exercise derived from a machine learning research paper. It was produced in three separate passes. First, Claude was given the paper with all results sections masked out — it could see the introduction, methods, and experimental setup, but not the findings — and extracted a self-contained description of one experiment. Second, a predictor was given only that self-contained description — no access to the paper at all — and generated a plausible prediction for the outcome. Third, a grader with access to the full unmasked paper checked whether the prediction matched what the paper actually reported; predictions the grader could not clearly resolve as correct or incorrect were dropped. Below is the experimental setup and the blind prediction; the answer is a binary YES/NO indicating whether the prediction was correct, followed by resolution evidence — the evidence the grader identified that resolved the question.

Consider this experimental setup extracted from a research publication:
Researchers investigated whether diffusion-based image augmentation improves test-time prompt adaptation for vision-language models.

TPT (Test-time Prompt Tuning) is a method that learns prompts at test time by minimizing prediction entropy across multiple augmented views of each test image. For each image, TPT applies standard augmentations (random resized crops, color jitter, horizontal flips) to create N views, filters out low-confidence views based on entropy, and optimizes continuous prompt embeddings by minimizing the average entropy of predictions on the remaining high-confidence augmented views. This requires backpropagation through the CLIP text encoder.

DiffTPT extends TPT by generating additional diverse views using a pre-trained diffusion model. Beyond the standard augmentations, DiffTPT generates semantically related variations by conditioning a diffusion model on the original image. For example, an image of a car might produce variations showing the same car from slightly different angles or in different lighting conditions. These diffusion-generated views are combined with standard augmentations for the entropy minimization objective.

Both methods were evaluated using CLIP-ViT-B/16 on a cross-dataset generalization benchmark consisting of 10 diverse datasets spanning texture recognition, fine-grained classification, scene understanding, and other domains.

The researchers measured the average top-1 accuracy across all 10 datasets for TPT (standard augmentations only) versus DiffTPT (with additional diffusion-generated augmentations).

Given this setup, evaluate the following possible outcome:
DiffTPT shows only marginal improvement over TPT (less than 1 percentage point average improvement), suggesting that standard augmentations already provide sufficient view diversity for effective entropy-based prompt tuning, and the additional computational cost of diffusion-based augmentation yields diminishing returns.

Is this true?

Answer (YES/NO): YES